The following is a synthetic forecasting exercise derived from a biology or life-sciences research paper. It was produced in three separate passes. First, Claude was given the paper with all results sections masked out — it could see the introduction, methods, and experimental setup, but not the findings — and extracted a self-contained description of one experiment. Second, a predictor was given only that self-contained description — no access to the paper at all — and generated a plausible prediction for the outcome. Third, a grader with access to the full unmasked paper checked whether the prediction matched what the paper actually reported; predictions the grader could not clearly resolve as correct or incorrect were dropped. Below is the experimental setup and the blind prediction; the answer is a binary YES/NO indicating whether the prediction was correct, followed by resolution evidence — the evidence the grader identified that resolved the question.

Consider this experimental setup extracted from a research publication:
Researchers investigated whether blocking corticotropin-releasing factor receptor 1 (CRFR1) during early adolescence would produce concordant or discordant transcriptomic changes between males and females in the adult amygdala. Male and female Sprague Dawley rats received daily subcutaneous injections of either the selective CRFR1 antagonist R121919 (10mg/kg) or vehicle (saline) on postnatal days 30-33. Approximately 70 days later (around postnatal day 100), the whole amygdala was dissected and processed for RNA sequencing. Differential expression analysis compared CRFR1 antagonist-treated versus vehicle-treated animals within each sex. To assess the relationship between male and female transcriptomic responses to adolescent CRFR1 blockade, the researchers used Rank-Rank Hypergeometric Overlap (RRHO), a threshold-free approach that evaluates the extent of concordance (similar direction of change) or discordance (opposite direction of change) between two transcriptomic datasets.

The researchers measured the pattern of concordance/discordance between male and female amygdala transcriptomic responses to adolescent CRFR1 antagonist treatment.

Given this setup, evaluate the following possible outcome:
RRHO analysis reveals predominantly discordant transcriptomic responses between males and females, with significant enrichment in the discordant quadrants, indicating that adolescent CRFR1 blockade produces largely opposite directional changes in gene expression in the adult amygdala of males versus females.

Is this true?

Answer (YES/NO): NO